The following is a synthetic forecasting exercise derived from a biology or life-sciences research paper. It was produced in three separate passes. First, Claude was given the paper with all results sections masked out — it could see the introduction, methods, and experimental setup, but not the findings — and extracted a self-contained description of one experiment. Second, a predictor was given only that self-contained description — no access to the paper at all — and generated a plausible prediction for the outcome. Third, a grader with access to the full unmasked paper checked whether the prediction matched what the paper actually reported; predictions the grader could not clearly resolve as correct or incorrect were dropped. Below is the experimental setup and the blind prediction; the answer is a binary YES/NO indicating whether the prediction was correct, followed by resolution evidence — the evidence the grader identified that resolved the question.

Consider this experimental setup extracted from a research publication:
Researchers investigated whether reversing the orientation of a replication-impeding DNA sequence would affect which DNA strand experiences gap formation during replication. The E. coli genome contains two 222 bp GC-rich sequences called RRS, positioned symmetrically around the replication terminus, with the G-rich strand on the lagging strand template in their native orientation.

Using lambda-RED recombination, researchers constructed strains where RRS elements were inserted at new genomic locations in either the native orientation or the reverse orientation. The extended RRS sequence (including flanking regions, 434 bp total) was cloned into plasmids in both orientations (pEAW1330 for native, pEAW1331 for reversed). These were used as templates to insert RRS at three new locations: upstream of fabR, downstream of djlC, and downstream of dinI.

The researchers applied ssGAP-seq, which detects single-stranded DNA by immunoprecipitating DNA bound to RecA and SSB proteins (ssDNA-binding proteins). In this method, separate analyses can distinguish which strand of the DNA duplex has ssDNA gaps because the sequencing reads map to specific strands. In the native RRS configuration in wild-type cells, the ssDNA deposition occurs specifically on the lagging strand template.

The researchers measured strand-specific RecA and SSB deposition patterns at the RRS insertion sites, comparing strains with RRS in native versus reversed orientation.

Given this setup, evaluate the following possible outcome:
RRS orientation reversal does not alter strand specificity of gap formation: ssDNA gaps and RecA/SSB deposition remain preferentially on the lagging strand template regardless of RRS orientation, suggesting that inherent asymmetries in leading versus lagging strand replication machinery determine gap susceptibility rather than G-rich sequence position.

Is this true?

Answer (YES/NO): NO